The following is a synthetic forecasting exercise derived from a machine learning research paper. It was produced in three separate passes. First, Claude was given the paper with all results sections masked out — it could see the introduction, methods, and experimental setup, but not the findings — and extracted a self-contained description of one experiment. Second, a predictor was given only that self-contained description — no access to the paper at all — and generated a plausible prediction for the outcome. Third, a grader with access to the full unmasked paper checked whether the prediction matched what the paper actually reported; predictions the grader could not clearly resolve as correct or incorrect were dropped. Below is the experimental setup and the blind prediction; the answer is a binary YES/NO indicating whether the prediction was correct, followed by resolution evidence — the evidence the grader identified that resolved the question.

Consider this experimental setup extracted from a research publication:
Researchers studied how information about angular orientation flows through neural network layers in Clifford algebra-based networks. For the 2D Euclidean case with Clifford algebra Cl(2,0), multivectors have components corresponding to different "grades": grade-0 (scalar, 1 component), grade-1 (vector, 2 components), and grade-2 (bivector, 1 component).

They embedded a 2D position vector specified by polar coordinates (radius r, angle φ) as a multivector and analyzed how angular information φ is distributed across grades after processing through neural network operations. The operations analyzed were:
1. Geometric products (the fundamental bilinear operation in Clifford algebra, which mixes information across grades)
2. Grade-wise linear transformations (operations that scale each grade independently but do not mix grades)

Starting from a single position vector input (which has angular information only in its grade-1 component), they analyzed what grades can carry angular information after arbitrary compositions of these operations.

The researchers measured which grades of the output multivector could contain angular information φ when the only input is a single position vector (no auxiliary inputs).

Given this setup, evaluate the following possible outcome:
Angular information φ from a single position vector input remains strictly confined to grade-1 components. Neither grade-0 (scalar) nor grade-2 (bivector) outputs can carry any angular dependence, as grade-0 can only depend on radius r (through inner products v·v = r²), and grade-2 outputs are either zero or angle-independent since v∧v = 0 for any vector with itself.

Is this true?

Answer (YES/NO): YES